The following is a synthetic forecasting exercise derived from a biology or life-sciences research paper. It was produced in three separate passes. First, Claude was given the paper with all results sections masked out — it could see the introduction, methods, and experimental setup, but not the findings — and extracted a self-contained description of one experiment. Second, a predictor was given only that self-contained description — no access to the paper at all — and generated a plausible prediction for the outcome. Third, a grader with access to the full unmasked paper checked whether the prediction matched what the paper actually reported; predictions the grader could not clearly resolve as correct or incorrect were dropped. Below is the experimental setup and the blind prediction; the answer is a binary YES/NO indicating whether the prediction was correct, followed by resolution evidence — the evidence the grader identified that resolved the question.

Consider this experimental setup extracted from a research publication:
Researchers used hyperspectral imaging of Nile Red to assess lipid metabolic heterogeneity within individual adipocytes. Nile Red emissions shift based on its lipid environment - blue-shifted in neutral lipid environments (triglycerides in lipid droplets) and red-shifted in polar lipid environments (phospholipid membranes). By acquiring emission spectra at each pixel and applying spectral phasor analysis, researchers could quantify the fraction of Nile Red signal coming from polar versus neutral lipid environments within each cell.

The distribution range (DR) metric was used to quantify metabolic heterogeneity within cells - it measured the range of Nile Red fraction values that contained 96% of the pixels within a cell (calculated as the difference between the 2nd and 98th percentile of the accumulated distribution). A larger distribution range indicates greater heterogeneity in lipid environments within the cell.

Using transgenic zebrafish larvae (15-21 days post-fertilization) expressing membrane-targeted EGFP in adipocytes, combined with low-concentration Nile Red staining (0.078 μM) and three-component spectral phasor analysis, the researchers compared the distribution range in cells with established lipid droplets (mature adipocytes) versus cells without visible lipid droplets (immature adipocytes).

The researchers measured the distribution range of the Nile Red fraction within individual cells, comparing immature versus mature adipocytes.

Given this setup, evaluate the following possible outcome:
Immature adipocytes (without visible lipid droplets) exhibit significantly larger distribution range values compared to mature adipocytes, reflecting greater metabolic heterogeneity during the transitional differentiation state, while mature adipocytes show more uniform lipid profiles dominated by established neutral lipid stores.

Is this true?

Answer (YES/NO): NO